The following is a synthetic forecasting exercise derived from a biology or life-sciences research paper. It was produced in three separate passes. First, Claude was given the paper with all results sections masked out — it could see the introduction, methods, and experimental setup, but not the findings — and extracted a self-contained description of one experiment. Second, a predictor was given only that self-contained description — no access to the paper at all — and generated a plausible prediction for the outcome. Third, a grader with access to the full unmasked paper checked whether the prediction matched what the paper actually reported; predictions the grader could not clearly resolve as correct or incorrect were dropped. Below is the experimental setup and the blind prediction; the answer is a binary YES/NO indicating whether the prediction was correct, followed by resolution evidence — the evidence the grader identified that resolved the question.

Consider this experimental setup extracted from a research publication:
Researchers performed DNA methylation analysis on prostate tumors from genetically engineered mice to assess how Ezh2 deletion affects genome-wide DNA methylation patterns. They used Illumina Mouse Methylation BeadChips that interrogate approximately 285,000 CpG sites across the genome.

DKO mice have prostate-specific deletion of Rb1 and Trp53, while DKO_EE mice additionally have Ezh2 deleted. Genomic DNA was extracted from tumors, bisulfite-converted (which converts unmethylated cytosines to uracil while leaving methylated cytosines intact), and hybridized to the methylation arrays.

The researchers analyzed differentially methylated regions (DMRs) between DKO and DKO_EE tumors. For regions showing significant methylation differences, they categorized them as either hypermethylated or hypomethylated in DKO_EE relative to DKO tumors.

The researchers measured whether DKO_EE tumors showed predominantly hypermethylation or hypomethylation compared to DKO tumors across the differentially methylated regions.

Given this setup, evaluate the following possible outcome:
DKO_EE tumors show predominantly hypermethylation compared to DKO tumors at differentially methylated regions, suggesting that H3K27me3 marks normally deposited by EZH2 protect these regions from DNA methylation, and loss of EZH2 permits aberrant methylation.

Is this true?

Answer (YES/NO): NO